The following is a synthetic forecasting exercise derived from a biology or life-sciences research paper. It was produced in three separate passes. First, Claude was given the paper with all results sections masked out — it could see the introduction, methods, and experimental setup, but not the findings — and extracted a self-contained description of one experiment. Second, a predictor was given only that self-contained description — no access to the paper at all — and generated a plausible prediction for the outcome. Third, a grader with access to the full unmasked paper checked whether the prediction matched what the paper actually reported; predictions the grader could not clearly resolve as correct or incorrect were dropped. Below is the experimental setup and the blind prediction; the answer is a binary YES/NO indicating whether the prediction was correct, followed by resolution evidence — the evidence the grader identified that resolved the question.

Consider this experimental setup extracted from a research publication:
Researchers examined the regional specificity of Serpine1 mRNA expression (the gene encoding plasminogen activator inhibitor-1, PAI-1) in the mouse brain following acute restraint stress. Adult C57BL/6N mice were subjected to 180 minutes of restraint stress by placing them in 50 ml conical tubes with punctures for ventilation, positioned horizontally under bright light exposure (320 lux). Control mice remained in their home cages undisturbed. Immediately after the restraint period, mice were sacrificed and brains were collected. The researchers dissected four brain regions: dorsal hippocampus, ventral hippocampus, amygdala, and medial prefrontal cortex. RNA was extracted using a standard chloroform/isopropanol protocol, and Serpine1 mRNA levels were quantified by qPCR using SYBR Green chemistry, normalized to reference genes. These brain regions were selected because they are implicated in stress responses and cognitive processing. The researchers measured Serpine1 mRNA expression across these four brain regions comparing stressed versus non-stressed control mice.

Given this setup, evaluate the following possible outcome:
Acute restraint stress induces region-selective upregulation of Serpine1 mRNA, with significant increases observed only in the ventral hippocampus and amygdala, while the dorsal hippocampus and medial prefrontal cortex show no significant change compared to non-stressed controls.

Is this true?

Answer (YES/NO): NO